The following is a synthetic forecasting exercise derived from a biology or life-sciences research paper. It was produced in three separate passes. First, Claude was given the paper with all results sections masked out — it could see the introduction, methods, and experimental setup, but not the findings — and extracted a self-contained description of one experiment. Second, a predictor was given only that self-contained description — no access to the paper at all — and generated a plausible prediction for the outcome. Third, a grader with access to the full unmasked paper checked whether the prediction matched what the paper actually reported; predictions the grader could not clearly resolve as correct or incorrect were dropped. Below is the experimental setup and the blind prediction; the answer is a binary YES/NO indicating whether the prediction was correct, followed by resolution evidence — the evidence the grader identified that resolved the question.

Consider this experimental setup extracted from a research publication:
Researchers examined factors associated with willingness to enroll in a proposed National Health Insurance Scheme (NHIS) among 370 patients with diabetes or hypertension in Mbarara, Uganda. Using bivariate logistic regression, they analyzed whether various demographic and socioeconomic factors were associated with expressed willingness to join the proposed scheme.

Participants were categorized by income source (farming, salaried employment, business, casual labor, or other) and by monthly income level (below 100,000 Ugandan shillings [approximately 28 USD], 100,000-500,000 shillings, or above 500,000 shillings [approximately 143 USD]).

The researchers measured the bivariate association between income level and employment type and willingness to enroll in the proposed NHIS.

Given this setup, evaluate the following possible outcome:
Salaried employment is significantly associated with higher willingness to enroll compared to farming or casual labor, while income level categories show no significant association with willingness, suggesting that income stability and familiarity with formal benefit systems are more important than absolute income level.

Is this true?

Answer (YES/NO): NO